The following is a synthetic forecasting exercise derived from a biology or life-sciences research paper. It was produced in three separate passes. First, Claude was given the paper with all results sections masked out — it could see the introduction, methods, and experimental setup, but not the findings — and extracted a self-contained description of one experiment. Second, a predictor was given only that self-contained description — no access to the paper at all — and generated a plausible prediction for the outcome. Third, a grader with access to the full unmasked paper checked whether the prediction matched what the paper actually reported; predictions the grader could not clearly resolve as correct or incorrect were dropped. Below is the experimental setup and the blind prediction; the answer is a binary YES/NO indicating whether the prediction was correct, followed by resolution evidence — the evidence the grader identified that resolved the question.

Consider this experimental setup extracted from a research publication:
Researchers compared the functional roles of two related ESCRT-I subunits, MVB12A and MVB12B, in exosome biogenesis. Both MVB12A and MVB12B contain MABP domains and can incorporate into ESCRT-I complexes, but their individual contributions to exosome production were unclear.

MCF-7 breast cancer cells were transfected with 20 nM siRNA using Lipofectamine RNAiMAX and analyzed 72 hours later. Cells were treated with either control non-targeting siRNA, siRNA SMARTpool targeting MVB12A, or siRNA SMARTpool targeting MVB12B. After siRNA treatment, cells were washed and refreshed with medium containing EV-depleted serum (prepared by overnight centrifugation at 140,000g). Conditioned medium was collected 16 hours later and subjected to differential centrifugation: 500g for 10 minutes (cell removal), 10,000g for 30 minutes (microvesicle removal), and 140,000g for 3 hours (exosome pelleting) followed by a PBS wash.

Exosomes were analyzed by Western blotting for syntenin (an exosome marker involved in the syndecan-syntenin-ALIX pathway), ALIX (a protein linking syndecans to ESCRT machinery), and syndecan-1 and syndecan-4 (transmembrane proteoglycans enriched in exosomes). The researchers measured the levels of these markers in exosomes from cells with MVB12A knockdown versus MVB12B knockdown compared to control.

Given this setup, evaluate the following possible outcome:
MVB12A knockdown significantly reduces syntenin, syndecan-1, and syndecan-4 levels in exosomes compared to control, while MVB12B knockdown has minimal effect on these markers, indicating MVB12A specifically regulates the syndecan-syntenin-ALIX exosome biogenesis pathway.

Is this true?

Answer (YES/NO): NO